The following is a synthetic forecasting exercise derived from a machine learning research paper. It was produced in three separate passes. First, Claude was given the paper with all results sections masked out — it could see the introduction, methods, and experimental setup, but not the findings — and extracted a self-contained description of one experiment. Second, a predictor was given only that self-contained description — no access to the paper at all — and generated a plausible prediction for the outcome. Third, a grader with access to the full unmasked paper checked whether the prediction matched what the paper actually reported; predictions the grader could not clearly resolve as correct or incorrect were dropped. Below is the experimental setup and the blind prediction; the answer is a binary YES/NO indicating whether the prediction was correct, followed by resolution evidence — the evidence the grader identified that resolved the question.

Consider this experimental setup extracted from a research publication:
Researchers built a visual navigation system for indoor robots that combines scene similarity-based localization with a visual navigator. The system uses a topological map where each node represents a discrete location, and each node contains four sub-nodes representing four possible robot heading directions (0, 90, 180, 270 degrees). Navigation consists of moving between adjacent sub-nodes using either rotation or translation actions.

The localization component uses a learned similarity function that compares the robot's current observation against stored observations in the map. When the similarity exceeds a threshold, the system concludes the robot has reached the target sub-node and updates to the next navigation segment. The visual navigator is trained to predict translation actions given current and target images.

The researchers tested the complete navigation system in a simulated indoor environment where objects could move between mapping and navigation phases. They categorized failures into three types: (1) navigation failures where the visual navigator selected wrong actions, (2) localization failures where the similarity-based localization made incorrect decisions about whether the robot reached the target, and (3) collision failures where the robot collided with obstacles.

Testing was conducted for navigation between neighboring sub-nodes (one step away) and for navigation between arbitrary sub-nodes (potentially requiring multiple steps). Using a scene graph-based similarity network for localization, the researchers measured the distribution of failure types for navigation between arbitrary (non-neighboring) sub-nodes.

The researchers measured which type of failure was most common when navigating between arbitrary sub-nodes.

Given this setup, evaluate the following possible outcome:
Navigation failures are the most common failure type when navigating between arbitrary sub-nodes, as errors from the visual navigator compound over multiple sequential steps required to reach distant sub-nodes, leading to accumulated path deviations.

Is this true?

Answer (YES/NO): NO